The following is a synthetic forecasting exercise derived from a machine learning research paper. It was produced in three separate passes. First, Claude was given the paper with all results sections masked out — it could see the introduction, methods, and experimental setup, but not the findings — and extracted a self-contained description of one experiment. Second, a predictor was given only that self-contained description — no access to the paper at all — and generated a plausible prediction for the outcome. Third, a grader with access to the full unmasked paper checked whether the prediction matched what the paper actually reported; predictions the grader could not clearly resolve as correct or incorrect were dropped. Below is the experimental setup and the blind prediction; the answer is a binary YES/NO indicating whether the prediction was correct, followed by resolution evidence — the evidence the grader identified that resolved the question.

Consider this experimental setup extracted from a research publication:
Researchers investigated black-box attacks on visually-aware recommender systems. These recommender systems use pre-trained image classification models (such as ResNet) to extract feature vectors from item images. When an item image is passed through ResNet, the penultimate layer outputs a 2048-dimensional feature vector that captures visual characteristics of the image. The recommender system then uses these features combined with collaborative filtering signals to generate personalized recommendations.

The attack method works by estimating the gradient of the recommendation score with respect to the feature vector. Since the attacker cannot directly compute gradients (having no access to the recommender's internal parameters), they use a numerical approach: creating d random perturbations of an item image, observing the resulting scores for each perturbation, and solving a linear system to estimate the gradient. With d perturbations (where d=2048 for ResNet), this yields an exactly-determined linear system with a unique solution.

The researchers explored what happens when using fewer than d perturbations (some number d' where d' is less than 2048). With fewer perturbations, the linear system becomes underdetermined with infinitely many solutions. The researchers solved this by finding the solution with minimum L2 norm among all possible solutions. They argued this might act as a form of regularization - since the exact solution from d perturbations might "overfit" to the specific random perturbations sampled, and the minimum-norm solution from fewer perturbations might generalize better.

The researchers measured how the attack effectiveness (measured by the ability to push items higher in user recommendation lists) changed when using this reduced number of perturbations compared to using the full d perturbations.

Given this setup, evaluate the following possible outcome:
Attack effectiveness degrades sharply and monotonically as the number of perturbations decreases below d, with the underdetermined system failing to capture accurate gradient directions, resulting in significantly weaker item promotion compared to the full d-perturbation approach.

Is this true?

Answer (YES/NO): NO